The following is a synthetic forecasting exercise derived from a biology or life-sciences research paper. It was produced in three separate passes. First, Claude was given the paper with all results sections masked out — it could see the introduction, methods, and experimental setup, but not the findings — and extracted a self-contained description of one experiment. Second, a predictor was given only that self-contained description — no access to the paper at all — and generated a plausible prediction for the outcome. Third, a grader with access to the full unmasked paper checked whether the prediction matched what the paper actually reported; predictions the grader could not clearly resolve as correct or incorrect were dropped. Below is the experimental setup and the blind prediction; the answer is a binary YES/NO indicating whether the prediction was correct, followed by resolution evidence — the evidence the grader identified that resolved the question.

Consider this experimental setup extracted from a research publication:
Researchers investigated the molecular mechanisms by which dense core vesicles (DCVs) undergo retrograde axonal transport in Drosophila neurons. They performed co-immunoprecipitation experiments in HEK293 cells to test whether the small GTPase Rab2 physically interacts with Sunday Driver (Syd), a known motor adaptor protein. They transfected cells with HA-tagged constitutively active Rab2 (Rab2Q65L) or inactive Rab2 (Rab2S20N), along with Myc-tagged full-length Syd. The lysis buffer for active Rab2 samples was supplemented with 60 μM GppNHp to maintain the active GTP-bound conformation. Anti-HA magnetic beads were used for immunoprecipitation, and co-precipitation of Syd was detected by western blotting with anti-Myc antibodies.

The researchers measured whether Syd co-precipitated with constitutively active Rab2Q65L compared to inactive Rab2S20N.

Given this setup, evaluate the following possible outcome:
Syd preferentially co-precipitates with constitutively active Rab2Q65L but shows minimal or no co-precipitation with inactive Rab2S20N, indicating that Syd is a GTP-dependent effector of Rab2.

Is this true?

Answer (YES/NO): YES